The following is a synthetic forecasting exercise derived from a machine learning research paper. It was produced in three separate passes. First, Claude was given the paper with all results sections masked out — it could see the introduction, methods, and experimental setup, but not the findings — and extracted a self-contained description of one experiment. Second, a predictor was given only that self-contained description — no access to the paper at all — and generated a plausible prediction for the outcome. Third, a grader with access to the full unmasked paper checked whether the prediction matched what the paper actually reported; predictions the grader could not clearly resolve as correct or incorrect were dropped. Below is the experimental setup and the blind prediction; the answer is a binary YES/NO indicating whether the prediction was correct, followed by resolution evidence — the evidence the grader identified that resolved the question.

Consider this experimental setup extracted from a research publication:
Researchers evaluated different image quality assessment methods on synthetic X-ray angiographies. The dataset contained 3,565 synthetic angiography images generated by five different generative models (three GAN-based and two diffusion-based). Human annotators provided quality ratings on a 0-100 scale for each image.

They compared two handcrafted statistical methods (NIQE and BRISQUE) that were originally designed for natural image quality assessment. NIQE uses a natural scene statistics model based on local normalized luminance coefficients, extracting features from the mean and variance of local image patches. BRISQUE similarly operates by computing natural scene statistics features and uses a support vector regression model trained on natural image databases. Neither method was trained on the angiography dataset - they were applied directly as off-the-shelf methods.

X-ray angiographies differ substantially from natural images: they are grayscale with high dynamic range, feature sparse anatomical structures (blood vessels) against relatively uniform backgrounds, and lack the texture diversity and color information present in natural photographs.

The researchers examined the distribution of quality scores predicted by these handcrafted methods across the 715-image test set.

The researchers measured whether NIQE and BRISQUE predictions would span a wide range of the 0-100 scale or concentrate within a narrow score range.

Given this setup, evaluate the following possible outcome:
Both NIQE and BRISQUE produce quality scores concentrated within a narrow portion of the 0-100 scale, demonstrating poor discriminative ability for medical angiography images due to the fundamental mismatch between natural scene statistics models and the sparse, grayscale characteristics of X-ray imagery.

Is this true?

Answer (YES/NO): YES